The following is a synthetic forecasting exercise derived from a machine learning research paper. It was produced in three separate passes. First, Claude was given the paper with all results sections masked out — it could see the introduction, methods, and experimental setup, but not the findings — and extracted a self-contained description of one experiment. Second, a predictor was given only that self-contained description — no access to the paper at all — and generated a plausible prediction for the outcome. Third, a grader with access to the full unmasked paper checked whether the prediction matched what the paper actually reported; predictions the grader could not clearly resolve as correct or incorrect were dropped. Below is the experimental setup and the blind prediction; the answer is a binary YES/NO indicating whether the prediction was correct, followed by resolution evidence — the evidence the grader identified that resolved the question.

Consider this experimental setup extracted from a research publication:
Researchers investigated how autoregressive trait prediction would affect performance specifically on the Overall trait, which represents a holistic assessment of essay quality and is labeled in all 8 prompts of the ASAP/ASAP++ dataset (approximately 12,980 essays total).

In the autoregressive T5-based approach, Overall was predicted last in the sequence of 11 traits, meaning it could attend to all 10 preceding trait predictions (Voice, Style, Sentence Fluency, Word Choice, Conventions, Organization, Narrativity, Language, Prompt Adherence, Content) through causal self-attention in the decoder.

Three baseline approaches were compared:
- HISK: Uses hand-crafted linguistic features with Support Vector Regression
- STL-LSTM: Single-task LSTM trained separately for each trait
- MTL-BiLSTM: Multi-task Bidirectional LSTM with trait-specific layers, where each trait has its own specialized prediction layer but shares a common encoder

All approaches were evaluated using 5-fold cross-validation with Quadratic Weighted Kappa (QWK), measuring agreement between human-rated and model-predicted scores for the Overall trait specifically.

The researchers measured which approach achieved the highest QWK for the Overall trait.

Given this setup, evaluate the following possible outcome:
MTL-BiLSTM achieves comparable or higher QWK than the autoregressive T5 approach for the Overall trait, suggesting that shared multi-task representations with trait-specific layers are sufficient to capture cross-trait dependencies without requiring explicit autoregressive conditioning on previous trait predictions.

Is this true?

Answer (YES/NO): YES